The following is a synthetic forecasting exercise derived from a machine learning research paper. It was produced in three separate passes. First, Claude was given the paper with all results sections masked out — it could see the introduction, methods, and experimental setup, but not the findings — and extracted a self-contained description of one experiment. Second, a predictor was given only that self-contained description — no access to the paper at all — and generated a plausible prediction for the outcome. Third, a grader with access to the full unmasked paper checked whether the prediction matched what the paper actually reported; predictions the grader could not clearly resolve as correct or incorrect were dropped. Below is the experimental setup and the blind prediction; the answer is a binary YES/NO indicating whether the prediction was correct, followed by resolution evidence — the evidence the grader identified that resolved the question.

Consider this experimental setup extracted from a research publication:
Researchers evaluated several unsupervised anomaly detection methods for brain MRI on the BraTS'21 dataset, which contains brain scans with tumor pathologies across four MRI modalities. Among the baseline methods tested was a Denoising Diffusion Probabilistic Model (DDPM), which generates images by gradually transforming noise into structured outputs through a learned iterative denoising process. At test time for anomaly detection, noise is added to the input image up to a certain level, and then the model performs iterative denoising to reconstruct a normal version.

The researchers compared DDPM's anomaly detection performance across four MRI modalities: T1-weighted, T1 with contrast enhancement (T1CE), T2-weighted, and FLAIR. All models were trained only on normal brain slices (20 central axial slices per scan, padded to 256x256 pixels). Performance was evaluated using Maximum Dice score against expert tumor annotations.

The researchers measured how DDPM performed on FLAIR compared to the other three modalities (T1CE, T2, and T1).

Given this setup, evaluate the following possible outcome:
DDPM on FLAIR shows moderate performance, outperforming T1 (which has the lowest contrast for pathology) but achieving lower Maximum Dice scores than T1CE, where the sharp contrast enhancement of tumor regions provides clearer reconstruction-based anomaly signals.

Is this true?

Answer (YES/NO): NO